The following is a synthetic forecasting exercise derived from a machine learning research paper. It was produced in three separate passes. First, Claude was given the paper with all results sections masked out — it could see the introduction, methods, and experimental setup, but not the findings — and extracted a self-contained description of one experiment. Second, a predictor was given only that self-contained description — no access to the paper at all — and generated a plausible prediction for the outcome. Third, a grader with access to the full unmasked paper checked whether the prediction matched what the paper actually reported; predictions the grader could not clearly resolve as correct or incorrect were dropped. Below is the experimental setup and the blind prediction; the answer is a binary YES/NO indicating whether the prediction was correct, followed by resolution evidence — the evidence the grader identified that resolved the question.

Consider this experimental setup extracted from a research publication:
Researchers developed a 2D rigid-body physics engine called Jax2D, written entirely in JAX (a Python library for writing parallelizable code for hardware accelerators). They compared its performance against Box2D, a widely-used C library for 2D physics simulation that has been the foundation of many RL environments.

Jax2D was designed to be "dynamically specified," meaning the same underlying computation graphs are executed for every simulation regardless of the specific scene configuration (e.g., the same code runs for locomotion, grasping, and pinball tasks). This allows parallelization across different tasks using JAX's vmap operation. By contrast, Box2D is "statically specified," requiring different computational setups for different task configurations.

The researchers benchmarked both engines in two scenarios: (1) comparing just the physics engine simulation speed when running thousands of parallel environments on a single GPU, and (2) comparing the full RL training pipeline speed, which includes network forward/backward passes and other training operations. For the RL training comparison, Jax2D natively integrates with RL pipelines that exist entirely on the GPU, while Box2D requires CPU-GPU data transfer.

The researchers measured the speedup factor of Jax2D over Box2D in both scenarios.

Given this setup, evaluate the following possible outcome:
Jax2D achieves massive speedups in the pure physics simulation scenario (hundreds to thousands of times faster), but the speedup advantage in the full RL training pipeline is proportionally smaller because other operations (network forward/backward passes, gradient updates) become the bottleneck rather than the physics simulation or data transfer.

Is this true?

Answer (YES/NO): NO